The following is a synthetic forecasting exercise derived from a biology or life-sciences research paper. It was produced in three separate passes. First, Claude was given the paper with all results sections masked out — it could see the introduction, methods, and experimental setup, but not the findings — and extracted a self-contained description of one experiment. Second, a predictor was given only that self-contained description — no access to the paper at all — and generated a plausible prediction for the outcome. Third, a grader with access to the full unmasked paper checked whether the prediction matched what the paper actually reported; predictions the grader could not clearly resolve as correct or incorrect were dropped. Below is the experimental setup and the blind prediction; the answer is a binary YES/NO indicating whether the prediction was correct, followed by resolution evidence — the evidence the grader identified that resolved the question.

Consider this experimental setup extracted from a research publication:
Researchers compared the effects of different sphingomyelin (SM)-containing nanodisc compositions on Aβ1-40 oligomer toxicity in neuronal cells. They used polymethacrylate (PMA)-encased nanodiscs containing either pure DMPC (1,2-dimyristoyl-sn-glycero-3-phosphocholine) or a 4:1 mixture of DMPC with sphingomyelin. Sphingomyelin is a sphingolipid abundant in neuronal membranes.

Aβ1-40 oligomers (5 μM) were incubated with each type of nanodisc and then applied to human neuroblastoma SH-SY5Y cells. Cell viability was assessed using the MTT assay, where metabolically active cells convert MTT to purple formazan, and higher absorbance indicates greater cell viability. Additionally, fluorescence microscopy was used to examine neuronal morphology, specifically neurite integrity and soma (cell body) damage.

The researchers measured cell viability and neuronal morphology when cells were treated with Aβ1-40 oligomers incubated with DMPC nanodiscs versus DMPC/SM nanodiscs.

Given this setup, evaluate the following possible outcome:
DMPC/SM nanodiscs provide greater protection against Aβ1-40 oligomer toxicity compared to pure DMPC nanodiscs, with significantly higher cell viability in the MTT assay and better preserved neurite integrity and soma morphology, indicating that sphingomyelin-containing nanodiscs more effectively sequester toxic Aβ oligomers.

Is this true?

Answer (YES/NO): YES